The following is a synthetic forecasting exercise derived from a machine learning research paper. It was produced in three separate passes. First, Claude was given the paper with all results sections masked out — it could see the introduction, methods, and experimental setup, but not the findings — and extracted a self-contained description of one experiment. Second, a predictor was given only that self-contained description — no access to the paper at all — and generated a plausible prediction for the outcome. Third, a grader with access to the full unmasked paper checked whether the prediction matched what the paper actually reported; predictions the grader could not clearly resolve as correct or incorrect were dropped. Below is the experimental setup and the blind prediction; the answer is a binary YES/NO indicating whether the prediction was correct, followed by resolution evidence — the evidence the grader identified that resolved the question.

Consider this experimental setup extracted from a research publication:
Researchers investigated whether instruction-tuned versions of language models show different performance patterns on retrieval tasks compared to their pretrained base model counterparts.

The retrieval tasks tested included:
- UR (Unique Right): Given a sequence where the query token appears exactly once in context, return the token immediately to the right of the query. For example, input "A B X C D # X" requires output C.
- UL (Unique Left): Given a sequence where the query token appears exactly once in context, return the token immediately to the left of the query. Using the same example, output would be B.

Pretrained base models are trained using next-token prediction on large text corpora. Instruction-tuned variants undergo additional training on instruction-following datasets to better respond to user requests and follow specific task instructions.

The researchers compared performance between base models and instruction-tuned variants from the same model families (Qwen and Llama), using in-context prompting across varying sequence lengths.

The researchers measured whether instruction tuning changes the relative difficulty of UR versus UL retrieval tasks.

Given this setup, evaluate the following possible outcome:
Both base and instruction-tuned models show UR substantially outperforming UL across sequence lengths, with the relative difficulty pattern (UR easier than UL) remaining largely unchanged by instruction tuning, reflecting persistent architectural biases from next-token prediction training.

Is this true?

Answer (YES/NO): YES